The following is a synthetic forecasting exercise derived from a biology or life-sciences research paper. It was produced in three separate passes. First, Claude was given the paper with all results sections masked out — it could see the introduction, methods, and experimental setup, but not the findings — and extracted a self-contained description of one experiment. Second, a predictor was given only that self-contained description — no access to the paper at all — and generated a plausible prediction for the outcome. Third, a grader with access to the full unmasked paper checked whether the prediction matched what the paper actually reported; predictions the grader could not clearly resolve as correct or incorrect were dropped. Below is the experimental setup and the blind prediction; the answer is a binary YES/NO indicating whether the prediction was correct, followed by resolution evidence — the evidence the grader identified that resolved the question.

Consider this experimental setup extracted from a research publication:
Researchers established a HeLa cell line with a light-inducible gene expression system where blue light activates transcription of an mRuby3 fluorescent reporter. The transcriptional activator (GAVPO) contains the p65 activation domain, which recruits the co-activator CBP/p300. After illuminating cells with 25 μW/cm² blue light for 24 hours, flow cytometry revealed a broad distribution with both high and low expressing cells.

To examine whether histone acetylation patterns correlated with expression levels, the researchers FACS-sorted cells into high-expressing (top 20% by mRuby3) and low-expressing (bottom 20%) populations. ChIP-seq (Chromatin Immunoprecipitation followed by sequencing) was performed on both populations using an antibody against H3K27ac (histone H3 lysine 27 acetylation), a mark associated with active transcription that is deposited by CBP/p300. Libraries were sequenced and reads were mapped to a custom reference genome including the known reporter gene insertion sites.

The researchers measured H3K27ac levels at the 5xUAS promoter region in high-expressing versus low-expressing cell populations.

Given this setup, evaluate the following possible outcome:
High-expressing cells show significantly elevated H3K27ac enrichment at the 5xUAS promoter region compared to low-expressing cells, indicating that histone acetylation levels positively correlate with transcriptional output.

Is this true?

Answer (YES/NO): YES